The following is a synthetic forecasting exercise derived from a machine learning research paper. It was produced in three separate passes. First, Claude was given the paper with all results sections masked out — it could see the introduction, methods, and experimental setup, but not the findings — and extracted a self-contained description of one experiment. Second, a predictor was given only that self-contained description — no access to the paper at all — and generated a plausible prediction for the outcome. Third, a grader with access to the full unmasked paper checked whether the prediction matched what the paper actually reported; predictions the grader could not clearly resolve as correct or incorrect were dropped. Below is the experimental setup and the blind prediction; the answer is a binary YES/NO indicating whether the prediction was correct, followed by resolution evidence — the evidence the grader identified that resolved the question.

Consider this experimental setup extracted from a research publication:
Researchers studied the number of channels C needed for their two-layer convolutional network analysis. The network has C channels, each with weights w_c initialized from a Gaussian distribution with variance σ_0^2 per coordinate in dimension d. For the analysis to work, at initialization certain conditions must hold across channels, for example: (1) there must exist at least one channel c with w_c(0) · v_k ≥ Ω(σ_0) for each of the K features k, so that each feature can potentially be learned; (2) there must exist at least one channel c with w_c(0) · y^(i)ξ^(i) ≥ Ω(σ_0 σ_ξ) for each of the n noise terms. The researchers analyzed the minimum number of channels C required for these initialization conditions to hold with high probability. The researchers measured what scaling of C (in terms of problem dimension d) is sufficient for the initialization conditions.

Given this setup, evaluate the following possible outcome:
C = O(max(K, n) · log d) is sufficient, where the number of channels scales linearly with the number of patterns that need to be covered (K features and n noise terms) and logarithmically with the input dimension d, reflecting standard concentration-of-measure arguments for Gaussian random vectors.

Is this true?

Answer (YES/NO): NO